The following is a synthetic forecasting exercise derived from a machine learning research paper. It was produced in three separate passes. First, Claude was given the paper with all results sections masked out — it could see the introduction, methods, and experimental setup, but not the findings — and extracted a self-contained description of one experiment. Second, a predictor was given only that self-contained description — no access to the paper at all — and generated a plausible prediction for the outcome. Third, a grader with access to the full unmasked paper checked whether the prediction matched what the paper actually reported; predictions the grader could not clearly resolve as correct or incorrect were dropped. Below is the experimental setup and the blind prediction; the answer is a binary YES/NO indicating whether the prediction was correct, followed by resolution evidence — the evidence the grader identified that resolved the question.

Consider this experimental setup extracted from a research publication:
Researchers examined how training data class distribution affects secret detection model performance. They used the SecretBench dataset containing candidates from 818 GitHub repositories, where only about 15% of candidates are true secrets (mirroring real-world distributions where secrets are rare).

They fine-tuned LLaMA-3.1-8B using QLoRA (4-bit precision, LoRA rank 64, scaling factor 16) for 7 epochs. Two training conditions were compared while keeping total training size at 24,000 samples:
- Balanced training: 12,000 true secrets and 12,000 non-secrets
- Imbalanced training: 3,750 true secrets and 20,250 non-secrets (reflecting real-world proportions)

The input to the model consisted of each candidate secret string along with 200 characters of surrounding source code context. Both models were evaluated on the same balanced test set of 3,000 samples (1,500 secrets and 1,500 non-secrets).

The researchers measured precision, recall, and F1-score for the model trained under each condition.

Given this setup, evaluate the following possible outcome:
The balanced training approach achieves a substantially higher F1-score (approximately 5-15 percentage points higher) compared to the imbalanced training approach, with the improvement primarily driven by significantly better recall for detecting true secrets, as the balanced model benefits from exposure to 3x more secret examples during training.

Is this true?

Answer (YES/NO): NO